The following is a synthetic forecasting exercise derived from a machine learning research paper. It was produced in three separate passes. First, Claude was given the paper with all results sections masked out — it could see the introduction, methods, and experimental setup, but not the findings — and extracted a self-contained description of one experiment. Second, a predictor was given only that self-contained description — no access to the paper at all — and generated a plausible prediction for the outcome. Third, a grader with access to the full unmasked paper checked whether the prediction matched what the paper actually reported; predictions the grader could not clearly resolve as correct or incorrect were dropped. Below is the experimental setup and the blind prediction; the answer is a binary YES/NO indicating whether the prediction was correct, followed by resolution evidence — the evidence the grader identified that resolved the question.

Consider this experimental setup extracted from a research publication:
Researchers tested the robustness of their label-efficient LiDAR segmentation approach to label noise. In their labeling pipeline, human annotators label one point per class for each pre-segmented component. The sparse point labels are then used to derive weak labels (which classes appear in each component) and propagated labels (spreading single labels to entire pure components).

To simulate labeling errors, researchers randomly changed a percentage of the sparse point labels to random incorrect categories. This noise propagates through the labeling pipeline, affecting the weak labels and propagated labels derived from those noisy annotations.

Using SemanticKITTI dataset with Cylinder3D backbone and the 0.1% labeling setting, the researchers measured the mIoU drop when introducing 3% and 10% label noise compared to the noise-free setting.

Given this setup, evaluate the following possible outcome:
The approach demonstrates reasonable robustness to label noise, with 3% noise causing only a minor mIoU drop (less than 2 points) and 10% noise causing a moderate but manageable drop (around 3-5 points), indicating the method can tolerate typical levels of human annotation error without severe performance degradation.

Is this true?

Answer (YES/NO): NO